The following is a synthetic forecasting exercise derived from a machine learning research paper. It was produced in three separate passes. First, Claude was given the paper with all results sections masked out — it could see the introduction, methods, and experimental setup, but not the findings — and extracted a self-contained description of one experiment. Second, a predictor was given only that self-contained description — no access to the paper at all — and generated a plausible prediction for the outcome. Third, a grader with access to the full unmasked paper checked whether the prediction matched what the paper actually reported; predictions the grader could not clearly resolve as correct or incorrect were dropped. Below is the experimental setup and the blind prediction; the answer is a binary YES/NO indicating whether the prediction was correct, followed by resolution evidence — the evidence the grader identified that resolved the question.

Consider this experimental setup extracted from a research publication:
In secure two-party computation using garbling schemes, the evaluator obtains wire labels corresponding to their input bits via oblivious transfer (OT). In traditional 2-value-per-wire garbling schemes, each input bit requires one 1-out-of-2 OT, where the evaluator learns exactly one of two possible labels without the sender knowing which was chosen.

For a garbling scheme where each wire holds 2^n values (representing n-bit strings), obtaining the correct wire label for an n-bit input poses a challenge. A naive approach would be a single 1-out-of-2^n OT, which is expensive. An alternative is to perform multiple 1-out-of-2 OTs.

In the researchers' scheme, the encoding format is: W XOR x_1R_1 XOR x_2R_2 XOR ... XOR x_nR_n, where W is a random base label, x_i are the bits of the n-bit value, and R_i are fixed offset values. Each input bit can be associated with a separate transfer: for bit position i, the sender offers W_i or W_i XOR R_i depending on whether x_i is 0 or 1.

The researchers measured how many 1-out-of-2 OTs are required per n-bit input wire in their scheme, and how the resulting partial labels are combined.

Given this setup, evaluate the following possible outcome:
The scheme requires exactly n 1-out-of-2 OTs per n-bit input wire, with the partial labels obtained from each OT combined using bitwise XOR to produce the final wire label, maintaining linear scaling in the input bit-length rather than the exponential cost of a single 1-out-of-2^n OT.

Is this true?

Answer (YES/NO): YES